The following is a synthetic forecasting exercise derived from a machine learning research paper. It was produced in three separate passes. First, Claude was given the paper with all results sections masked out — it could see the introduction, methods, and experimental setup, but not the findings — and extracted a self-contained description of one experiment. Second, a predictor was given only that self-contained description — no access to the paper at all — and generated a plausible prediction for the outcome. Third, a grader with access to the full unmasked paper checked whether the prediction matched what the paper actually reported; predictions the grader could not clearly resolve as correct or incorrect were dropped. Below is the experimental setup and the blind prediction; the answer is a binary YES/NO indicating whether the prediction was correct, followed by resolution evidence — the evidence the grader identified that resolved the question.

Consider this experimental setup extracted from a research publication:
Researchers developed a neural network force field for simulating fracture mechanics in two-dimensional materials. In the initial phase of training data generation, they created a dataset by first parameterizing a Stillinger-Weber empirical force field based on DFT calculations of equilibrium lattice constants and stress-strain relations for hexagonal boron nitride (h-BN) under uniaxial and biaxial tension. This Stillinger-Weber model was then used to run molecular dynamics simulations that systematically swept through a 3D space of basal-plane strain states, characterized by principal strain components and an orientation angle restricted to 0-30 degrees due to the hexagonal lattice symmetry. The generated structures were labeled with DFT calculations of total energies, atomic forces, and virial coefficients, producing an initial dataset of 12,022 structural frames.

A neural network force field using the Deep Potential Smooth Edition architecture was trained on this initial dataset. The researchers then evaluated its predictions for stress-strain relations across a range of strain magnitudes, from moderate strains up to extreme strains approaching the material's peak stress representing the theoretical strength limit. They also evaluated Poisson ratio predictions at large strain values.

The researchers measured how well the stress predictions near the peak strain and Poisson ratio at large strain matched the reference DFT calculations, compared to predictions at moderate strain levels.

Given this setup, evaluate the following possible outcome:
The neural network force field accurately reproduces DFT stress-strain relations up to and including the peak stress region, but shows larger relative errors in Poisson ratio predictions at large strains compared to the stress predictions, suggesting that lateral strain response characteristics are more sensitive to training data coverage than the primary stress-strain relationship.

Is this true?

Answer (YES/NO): NO